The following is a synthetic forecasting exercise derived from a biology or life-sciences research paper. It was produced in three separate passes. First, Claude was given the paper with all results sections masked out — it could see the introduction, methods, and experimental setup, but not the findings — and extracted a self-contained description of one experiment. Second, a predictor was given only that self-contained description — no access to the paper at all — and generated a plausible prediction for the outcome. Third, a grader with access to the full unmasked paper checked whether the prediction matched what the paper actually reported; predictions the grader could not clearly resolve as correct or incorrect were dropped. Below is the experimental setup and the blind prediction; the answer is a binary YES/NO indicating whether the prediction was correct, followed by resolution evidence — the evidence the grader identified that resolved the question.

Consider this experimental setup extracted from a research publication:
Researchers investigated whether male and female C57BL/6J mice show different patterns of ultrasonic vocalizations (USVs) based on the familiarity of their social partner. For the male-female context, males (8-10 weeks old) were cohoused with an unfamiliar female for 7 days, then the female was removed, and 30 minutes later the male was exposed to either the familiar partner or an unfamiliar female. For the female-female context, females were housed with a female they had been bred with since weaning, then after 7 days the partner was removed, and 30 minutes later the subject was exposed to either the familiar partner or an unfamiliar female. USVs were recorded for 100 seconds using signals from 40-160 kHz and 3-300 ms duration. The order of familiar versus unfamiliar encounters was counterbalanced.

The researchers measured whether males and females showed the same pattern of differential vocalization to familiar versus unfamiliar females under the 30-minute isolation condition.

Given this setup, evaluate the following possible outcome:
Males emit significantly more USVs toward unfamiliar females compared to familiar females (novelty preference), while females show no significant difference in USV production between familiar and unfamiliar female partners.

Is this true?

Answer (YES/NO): NO